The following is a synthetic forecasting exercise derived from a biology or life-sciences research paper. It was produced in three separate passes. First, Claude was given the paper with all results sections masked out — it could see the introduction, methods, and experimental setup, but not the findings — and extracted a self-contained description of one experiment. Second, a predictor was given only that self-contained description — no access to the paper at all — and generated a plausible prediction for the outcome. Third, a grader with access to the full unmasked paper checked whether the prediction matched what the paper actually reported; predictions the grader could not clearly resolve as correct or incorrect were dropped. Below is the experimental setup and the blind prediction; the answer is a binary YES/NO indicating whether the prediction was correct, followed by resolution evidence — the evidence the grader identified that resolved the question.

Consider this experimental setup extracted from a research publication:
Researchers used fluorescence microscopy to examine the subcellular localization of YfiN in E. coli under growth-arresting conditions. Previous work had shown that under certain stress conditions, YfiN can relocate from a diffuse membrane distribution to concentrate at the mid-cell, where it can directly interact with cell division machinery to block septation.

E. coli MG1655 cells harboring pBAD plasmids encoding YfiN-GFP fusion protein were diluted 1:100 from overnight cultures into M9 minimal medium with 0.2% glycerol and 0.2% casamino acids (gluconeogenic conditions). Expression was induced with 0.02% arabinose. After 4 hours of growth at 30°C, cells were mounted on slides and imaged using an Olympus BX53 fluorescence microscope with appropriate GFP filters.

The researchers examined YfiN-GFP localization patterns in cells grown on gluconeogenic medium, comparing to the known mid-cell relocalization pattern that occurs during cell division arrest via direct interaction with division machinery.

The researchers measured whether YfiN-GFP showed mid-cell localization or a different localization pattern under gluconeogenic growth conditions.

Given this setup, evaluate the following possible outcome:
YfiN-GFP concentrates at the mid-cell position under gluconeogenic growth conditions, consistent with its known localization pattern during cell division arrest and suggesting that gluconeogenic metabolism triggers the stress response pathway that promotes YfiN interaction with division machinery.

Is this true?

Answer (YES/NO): NO